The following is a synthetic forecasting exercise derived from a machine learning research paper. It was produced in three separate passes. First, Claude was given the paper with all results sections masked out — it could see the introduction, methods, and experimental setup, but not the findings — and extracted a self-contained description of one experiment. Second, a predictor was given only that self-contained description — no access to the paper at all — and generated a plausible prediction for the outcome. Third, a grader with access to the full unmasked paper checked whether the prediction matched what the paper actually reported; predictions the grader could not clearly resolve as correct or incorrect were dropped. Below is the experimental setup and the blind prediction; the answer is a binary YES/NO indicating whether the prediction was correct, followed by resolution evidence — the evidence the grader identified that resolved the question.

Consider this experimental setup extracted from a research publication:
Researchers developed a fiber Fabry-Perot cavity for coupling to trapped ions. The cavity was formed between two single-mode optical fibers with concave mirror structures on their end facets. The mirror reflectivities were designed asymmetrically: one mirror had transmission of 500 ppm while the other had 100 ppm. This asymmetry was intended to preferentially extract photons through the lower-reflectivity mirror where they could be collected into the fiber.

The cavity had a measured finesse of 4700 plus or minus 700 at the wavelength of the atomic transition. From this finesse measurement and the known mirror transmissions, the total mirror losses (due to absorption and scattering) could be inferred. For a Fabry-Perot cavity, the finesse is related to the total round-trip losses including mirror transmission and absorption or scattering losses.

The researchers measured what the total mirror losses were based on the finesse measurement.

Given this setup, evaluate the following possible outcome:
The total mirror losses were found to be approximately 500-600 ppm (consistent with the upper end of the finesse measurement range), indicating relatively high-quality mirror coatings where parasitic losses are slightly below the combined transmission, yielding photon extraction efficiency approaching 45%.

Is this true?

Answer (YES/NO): NO